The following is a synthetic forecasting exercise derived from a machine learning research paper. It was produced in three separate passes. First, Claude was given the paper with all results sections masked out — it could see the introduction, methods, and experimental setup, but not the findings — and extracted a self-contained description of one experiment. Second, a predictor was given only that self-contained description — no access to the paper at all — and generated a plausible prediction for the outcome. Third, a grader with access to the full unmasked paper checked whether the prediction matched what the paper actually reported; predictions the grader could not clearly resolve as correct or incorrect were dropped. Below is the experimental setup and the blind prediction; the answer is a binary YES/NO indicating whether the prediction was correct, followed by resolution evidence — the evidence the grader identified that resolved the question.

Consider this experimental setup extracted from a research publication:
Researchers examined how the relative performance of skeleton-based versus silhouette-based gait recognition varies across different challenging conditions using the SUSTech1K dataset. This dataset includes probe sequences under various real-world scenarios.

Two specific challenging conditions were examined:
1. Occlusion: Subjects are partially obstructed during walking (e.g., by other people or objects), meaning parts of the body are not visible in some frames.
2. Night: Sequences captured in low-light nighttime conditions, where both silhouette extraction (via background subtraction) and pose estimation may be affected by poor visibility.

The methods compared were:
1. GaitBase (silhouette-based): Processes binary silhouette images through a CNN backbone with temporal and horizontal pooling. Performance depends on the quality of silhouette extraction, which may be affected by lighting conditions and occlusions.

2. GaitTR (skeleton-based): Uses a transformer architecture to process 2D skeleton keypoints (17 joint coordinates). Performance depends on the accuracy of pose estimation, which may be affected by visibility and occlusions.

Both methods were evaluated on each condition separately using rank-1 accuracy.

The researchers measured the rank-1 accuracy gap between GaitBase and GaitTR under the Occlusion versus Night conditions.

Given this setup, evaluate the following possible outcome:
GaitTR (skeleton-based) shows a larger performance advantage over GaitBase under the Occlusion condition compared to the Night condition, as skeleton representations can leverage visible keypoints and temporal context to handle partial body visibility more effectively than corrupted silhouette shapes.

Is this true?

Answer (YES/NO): NO